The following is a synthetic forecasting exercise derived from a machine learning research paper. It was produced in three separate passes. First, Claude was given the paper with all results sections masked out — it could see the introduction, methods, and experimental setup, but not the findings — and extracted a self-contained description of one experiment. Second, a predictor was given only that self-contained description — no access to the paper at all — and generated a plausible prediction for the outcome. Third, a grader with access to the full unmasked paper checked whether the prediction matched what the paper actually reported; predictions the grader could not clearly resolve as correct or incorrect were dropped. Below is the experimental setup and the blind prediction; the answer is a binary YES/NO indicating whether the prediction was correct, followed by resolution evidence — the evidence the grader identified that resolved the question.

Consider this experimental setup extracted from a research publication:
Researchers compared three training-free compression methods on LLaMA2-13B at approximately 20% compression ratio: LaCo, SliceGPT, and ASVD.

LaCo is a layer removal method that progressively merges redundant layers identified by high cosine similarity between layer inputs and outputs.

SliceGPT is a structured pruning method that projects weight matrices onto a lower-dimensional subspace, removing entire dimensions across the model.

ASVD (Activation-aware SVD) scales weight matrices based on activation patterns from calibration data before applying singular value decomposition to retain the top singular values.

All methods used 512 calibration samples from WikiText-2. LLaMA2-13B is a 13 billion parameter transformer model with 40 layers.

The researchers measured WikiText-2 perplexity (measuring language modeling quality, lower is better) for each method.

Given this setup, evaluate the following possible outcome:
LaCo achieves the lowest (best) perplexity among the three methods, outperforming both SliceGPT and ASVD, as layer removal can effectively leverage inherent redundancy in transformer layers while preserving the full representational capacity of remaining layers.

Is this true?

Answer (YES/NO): NO